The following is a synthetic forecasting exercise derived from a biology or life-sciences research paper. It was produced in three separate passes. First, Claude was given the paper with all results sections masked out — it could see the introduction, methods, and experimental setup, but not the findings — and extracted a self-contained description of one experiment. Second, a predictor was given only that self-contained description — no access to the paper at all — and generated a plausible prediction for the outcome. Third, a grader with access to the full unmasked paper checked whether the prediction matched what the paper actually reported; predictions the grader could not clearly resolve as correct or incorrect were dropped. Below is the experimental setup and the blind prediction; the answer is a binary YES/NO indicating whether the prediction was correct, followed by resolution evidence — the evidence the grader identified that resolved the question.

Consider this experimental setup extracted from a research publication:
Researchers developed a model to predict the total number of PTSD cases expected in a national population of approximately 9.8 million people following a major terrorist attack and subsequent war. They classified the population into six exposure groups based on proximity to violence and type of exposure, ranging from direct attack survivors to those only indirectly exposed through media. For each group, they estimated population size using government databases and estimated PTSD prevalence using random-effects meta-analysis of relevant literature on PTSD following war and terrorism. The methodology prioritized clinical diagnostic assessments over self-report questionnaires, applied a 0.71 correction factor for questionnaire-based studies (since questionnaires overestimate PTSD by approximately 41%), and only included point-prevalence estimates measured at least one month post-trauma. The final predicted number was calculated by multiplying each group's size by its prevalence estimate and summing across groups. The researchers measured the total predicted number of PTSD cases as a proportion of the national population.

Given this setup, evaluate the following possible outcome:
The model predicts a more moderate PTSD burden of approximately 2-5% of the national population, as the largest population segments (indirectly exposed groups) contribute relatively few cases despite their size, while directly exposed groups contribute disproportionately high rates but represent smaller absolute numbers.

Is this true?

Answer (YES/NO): NO